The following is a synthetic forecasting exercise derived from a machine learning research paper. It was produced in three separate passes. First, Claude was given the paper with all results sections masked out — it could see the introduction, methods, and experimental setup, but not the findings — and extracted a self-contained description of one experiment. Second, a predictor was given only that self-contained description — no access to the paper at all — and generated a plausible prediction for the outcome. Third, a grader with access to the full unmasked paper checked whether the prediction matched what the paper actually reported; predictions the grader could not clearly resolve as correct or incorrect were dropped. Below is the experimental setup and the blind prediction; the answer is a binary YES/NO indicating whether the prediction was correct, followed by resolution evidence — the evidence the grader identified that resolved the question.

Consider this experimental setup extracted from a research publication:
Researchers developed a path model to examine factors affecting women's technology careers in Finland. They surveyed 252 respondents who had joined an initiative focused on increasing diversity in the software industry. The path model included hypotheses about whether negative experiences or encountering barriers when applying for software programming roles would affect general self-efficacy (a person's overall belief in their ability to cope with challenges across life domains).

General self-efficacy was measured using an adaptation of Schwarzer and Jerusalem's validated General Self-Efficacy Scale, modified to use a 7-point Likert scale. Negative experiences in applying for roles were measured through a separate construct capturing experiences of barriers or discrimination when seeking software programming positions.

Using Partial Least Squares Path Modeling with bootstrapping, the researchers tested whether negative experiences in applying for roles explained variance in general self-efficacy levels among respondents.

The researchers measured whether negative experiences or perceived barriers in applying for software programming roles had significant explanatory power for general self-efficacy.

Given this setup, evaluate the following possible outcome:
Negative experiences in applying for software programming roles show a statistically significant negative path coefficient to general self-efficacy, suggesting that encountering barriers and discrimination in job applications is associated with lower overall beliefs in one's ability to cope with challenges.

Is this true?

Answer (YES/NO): NO